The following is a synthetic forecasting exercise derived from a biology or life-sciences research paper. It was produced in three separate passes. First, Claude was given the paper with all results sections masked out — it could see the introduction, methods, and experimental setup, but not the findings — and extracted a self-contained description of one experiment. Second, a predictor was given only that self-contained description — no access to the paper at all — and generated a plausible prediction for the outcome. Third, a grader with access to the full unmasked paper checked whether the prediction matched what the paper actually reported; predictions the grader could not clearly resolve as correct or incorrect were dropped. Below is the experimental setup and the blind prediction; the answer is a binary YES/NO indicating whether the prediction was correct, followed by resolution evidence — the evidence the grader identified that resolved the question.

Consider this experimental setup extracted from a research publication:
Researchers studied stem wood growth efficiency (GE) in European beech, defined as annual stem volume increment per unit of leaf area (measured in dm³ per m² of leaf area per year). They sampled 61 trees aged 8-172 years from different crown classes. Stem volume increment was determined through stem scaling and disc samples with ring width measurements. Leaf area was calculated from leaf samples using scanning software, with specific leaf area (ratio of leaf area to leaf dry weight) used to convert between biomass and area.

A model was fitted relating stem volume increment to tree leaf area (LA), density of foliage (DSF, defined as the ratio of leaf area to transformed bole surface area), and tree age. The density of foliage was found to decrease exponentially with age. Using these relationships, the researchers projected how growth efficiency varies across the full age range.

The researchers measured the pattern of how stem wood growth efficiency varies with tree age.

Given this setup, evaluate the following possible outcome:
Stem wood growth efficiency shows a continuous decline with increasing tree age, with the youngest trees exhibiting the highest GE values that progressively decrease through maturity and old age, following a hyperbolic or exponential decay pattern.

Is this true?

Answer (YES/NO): NO